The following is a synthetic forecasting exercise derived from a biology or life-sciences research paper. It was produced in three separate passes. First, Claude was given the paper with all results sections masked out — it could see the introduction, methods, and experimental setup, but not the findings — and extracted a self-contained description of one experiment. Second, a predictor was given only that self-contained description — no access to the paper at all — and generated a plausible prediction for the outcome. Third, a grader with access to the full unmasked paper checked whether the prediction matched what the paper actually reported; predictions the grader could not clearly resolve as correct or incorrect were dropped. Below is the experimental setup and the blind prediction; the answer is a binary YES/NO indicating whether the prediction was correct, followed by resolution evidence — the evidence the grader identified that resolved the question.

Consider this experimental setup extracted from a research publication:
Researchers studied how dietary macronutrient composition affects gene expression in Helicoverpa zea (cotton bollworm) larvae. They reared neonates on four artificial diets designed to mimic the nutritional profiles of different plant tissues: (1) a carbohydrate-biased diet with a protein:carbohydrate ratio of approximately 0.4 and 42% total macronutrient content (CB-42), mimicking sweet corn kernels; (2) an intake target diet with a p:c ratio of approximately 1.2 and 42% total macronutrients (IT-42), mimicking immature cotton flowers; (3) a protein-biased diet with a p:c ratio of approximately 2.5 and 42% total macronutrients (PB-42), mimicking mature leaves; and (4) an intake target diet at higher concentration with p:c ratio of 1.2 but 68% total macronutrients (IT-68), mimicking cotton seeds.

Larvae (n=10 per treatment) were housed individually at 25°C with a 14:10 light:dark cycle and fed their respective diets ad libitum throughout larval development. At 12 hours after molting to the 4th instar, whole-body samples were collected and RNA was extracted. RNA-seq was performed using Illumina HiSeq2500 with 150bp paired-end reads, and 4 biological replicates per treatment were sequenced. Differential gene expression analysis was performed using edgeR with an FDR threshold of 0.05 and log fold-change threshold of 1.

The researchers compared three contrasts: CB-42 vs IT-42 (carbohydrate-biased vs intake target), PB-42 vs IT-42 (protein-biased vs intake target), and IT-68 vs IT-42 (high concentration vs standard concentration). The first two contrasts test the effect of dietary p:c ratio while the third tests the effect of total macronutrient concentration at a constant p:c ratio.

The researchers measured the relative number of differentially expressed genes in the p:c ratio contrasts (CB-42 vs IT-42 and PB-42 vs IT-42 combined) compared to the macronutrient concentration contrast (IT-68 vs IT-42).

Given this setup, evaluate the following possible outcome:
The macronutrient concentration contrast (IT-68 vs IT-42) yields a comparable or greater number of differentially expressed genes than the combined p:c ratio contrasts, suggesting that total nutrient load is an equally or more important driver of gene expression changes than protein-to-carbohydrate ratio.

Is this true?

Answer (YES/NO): YES